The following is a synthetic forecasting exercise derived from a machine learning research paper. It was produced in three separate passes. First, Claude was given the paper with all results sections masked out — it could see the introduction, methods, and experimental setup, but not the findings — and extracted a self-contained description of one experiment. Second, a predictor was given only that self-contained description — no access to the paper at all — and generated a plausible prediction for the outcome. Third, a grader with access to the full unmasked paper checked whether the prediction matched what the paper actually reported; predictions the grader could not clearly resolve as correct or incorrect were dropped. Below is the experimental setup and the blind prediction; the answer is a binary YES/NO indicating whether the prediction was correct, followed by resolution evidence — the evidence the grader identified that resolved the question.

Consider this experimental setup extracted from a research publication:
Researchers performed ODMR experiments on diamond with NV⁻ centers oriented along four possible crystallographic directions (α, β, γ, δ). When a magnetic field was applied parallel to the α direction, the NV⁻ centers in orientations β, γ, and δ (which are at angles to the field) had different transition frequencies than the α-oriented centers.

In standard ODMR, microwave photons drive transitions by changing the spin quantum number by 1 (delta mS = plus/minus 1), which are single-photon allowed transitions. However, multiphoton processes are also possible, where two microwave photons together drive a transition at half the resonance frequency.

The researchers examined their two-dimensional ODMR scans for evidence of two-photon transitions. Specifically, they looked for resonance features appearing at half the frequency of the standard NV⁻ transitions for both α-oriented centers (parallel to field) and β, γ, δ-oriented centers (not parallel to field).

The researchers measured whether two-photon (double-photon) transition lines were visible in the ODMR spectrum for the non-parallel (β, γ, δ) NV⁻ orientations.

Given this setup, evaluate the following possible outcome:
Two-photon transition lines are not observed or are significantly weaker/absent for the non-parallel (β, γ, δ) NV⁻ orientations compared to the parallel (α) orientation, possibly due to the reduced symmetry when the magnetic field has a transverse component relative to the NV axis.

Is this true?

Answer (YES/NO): NO